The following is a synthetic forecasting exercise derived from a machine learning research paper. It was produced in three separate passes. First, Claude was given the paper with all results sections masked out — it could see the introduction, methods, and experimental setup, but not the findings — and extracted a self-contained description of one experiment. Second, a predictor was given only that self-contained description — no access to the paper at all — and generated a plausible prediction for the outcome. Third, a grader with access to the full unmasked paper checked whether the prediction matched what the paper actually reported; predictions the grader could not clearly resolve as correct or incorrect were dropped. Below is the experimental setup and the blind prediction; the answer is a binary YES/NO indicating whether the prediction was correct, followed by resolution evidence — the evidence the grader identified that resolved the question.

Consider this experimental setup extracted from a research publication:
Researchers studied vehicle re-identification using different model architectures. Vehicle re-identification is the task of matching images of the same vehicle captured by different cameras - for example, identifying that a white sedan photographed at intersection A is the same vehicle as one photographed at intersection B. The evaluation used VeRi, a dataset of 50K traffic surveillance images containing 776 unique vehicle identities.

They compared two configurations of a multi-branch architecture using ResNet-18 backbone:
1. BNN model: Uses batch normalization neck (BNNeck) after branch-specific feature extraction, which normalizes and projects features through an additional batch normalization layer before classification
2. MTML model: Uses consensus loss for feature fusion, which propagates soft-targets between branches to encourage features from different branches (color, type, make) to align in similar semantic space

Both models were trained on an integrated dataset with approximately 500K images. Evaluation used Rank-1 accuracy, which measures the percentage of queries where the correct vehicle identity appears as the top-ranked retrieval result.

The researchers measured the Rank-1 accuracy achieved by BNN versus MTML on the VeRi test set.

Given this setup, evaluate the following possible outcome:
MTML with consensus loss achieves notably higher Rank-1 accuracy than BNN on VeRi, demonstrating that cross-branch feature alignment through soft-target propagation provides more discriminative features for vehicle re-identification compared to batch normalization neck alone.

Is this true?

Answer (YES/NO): NO